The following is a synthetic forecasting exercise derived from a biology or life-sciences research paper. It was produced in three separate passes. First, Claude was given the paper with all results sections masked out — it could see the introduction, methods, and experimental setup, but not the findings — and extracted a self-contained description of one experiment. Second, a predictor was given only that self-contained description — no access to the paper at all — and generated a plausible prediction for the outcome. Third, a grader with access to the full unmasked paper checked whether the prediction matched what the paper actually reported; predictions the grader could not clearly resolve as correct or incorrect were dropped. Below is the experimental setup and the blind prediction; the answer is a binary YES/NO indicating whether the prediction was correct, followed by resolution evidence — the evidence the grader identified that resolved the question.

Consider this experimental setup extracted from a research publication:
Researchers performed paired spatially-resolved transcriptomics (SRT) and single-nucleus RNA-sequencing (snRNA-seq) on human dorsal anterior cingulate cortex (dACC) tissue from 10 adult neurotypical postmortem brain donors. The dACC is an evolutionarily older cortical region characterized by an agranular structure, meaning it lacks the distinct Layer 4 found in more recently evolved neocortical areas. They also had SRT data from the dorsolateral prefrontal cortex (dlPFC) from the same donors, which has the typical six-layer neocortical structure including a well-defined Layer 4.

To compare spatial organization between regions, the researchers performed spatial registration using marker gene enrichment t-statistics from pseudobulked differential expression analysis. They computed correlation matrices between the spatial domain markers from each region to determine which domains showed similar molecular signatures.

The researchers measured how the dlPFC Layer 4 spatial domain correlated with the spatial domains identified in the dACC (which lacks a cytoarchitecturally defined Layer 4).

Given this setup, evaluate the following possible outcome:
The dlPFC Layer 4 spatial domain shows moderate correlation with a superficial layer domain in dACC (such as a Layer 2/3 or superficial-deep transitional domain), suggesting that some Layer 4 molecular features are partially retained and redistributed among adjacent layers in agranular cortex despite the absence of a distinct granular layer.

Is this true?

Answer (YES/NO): NO